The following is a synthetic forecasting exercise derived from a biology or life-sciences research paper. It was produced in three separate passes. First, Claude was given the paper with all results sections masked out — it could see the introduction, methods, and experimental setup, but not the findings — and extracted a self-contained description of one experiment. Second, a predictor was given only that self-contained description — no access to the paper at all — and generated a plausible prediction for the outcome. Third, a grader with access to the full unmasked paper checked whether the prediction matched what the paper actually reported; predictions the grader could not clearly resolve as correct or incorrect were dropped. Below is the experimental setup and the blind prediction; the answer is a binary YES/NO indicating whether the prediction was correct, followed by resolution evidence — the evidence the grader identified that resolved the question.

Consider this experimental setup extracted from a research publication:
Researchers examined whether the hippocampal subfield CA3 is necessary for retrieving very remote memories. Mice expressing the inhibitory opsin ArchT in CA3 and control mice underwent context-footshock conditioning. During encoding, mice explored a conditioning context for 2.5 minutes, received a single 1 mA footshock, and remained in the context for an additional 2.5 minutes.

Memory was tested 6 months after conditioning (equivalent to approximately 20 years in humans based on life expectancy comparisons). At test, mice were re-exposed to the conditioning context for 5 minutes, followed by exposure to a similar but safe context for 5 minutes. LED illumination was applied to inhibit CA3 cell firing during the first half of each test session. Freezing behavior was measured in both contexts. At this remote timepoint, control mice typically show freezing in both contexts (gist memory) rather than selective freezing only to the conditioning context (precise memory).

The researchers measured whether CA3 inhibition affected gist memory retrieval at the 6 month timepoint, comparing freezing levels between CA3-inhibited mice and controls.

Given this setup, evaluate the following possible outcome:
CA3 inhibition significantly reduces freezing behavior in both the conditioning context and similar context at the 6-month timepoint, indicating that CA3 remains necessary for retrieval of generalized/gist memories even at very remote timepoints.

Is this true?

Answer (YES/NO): NO